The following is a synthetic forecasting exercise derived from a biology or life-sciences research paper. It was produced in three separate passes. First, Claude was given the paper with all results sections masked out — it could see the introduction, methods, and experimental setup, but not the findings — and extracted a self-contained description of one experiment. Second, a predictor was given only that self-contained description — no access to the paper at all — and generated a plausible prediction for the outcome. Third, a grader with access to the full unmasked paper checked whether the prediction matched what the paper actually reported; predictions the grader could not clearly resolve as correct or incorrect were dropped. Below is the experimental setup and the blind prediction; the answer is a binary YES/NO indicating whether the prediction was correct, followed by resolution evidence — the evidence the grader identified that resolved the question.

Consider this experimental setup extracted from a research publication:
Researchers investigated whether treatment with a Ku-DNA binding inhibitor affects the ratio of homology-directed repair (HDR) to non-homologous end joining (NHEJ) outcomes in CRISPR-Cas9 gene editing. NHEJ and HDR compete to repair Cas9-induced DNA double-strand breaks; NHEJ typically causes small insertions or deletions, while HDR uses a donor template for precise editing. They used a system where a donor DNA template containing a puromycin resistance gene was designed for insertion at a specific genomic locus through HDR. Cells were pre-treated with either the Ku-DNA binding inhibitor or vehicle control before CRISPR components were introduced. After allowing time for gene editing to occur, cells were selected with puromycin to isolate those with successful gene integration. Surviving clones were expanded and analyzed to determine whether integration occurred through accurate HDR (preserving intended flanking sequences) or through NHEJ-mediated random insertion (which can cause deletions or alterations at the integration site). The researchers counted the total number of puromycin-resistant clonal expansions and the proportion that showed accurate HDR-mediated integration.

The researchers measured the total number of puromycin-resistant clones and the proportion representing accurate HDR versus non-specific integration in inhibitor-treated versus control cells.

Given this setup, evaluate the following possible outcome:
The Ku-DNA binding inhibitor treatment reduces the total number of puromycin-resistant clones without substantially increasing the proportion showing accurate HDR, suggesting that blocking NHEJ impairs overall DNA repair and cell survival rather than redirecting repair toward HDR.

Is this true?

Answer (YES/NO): NO